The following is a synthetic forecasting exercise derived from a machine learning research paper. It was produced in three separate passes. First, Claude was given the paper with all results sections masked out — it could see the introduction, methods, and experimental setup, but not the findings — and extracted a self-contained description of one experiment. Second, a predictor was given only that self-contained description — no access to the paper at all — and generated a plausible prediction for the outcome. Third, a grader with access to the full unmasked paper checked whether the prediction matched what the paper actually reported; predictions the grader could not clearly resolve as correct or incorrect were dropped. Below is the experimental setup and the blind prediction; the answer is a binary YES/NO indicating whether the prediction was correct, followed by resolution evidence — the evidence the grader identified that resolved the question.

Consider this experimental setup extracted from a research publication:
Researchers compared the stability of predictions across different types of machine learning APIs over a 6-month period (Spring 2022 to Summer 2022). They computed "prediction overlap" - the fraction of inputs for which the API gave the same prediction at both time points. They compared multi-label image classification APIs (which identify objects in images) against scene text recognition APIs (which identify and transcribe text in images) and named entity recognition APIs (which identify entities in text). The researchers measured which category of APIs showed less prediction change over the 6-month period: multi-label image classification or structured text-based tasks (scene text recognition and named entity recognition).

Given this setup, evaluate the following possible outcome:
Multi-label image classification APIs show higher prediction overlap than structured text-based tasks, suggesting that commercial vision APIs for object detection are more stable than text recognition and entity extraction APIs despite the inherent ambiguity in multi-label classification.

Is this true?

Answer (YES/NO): YES